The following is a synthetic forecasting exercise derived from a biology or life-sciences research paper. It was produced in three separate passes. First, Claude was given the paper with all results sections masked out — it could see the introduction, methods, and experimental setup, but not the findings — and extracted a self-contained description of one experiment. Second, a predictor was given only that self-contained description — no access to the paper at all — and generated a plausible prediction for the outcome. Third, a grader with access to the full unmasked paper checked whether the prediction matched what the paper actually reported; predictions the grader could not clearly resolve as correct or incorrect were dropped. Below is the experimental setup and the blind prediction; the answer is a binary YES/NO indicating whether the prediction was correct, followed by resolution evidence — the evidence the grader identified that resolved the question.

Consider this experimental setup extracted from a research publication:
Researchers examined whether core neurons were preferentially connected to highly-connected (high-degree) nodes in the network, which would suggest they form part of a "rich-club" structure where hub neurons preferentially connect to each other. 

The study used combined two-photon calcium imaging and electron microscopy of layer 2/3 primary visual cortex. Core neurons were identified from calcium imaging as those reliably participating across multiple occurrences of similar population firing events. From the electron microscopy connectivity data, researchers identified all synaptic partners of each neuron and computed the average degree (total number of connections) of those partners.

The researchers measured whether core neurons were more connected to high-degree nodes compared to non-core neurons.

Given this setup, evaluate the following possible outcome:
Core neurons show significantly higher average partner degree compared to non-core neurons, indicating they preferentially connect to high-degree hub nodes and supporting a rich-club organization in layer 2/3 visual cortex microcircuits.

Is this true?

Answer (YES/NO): NO